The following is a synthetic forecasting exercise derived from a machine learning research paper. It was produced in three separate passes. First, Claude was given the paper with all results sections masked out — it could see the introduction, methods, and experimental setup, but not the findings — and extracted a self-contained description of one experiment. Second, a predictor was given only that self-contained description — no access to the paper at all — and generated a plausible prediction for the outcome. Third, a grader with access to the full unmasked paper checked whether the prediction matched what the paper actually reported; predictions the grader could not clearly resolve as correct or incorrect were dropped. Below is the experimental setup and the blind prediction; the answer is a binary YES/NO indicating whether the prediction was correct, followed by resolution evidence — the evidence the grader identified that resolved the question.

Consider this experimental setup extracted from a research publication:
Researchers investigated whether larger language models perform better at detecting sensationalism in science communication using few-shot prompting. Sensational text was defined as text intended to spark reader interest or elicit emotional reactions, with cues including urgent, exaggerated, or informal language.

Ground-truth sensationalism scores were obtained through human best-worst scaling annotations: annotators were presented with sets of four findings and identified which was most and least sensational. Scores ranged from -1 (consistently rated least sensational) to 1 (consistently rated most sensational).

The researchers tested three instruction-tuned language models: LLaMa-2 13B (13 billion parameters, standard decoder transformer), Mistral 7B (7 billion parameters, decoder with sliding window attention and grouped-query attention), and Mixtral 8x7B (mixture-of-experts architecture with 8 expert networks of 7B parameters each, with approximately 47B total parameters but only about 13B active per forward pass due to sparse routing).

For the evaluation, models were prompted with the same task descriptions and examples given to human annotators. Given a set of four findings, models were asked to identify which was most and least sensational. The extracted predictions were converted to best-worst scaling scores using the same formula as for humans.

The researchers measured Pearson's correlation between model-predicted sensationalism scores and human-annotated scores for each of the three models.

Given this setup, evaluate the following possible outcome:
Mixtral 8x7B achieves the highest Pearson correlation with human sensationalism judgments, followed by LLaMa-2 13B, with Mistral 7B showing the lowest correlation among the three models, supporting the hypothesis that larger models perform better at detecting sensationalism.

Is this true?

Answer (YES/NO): YES